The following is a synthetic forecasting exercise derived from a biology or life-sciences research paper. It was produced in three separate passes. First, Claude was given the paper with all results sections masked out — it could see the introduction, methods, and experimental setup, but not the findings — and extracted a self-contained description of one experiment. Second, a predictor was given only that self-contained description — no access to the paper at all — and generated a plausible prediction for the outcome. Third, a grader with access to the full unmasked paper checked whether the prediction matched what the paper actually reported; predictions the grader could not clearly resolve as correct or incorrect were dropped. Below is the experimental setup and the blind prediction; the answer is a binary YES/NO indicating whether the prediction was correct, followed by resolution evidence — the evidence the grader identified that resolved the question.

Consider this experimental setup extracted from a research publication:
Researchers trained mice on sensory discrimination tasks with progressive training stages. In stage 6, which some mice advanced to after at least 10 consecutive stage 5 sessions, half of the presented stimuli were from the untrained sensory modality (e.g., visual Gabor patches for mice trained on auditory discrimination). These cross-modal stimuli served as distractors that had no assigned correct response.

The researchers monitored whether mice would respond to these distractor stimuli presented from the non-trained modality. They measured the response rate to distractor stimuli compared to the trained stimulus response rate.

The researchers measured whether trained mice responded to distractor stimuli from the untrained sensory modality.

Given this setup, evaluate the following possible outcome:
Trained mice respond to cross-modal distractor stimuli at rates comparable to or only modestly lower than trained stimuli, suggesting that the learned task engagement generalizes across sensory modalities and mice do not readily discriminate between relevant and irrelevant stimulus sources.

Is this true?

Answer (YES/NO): NO